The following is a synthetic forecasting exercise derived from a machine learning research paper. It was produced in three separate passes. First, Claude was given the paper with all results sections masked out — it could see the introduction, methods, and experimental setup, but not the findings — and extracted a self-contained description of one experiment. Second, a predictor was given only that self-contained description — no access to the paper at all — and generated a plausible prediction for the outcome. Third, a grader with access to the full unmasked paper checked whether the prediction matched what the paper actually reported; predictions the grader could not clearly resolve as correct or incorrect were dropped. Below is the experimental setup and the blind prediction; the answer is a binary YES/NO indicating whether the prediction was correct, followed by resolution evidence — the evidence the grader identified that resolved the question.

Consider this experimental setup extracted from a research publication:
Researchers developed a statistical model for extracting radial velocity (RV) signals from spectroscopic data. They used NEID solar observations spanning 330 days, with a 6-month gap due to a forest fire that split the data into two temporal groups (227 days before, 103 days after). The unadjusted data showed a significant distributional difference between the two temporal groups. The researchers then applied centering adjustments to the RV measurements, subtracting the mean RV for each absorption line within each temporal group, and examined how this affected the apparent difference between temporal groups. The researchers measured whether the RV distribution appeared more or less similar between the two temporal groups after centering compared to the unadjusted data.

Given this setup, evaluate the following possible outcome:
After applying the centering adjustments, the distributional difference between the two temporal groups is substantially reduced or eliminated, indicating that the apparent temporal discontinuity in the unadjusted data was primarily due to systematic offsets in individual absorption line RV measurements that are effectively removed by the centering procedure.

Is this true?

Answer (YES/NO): YES